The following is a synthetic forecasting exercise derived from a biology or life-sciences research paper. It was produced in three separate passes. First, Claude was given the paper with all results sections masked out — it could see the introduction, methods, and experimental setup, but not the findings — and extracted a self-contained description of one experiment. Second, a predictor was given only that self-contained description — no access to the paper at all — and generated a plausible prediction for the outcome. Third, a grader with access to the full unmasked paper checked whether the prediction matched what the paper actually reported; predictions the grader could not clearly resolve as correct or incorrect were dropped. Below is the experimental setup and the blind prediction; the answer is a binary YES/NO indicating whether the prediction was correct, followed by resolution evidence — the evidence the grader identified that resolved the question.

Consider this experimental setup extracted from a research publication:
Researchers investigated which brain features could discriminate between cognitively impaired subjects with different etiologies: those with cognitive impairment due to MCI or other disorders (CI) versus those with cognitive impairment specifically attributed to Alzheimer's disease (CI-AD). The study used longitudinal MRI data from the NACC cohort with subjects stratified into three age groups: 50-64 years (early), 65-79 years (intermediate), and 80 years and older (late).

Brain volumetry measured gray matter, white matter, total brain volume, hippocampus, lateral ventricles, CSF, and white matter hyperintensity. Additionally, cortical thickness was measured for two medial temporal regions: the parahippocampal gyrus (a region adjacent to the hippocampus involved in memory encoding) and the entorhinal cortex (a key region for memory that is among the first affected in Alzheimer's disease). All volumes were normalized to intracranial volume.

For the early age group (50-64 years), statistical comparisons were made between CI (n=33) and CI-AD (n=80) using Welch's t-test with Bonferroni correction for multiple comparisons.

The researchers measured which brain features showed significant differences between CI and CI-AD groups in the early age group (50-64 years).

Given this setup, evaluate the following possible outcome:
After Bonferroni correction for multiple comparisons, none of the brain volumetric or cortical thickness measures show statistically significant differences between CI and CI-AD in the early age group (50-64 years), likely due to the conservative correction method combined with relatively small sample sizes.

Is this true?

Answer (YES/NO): NO